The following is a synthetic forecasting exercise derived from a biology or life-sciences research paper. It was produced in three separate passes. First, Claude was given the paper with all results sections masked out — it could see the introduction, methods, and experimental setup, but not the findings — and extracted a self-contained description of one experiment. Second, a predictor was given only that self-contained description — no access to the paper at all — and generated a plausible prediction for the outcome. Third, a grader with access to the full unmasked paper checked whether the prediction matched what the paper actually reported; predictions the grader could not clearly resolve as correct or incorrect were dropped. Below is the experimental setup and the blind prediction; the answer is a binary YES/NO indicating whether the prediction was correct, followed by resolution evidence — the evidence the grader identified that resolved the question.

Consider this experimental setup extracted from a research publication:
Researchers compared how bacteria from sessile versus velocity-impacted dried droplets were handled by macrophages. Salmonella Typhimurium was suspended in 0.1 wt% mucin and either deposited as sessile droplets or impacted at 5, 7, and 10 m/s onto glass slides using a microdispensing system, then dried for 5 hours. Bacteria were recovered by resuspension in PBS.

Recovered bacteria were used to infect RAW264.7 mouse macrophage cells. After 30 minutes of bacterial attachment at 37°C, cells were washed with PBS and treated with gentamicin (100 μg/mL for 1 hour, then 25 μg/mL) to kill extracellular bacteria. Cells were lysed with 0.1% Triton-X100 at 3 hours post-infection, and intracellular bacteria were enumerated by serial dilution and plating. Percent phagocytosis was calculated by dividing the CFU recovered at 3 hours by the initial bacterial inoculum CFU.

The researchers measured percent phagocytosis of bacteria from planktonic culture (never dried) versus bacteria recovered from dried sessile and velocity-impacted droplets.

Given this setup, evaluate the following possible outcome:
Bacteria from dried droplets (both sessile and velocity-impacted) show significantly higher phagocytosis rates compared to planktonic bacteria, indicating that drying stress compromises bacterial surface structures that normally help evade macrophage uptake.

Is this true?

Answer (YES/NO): YES